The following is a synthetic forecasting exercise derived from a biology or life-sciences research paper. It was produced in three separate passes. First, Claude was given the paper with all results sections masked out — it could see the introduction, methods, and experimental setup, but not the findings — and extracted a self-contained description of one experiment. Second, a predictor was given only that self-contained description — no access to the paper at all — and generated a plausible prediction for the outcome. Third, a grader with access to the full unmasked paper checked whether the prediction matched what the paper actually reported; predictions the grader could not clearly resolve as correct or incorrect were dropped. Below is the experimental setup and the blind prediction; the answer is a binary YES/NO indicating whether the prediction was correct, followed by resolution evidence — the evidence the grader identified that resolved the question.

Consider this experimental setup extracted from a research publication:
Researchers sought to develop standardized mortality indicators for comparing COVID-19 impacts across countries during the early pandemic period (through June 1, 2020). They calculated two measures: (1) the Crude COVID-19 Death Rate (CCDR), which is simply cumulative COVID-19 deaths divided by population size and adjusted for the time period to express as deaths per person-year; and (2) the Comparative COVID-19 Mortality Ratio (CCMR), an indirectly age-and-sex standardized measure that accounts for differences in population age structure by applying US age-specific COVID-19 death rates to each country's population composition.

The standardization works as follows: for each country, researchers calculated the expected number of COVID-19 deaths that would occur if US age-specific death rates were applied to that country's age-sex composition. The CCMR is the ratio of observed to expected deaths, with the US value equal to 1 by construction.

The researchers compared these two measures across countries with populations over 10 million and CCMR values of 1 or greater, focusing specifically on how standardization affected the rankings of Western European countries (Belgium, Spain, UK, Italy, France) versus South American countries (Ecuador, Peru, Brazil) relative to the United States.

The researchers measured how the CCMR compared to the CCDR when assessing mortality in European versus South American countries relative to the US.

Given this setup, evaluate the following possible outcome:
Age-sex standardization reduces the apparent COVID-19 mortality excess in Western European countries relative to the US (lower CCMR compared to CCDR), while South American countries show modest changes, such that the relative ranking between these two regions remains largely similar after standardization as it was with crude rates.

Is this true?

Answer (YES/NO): NO